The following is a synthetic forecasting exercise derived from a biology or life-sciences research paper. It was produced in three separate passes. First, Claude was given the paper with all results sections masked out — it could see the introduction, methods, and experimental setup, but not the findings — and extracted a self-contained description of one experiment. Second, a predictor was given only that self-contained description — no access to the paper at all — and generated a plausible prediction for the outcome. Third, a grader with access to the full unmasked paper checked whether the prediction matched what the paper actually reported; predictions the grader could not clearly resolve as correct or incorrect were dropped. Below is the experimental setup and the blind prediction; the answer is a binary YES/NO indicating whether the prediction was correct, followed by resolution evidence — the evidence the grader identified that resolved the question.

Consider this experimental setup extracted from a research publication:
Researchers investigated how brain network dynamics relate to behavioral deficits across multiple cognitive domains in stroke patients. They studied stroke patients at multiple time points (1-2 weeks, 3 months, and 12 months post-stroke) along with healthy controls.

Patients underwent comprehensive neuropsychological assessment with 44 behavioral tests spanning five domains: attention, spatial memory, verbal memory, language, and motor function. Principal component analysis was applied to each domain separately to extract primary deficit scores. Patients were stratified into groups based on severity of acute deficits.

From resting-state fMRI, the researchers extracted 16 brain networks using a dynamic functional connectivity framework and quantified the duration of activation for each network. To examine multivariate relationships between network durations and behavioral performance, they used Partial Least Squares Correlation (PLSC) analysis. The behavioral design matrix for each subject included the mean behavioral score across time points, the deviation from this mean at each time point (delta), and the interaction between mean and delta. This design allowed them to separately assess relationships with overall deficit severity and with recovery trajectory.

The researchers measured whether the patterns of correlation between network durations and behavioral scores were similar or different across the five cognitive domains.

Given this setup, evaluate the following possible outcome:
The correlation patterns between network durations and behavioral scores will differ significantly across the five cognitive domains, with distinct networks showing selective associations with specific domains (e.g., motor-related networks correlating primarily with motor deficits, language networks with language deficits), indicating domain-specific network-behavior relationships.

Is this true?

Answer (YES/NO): YES